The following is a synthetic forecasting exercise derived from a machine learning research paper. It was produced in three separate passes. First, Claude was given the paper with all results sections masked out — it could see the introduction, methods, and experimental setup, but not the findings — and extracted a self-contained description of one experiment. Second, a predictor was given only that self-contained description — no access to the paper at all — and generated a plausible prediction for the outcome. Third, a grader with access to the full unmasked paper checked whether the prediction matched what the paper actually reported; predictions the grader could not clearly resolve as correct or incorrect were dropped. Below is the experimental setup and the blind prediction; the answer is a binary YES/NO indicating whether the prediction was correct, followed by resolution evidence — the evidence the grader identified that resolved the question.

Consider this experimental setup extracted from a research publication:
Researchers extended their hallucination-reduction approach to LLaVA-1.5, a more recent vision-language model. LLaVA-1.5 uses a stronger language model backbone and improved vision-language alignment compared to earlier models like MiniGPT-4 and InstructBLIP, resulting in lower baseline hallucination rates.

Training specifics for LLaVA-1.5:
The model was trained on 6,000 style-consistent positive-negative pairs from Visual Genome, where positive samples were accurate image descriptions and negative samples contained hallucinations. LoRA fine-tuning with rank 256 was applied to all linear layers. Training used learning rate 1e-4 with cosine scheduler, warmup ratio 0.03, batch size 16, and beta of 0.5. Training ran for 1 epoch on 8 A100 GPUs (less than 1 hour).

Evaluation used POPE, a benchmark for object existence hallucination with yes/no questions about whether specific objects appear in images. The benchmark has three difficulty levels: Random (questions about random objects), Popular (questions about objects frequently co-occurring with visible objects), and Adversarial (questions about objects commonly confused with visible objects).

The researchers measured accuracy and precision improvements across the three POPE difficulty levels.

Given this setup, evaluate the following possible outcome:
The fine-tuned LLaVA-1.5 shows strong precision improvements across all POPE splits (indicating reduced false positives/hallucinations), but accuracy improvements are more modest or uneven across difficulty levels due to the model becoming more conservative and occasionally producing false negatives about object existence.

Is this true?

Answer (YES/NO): NO